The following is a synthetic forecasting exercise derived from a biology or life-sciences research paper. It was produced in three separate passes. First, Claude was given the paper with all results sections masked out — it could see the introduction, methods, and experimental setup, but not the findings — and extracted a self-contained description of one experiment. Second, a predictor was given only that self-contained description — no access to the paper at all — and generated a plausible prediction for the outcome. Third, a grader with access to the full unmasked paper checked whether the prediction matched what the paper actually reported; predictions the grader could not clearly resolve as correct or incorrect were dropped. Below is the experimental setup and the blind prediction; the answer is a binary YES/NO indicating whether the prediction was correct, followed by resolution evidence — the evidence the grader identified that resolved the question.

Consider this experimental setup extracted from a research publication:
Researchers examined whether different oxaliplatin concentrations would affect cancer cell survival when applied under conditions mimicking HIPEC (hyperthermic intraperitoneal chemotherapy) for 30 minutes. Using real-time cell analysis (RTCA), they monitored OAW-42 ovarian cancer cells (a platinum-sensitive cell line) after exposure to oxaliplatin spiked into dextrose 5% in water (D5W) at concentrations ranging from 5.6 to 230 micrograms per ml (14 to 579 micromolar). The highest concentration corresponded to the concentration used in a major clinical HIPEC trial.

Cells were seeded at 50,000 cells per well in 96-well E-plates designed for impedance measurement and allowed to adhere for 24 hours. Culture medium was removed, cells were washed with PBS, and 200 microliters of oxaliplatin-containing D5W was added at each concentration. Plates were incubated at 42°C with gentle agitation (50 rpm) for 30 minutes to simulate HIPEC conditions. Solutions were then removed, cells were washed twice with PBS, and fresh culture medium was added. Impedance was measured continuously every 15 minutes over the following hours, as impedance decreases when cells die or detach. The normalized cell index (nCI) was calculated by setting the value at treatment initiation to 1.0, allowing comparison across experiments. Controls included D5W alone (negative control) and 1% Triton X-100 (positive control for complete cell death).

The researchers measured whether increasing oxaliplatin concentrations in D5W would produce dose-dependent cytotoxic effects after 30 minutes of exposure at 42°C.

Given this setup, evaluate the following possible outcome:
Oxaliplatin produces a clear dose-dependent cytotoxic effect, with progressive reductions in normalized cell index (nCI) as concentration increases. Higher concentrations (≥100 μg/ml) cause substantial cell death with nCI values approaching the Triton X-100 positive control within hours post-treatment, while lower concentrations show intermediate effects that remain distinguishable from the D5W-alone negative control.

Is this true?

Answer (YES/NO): NO